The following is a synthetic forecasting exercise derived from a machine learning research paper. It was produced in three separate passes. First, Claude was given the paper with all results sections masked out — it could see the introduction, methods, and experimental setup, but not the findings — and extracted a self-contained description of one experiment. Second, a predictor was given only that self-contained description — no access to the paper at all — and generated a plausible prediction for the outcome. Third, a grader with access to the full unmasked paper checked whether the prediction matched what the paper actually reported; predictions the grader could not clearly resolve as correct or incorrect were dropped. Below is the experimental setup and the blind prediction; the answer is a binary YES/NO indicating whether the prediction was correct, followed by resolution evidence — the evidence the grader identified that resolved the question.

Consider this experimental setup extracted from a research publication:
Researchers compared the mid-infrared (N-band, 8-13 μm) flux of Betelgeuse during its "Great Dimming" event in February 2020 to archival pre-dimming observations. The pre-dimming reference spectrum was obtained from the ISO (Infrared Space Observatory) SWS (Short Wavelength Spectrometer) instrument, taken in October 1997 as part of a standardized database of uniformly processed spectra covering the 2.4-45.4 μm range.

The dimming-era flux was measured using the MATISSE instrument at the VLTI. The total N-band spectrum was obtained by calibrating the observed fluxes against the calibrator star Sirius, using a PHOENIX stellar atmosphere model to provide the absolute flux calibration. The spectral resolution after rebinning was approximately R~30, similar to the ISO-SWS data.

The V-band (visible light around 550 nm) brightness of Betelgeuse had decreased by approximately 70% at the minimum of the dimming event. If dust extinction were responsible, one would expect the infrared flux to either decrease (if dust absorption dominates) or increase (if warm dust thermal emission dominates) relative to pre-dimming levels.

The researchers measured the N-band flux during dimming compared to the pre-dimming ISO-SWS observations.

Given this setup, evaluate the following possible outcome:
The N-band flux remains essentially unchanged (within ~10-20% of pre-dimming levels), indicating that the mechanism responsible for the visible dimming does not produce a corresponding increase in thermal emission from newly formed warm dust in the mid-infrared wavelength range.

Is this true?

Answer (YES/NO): YES